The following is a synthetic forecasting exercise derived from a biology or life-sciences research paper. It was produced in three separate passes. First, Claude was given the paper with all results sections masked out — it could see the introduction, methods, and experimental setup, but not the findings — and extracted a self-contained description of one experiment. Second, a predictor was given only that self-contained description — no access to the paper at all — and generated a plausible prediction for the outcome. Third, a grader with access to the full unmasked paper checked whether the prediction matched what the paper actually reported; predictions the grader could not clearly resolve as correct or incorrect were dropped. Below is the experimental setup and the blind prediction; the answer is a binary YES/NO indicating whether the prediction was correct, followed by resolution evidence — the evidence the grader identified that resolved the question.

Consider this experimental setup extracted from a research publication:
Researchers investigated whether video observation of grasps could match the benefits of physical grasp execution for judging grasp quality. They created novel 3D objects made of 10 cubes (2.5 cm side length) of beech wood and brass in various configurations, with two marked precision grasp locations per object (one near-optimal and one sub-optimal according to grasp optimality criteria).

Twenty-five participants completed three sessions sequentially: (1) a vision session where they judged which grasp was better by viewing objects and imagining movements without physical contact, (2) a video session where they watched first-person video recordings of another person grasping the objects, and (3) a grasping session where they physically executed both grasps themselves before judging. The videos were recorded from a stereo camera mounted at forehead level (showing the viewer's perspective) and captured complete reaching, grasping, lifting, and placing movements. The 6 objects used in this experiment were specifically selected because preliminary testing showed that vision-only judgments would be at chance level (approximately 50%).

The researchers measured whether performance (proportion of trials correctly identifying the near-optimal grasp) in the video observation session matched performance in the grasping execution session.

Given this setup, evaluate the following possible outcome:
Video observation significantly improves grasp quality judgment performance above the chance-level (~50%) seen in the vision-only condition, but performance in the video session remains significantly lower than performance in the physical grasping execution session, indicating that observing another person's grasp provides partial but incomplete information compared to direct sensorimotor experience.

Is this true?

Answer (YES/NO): NO